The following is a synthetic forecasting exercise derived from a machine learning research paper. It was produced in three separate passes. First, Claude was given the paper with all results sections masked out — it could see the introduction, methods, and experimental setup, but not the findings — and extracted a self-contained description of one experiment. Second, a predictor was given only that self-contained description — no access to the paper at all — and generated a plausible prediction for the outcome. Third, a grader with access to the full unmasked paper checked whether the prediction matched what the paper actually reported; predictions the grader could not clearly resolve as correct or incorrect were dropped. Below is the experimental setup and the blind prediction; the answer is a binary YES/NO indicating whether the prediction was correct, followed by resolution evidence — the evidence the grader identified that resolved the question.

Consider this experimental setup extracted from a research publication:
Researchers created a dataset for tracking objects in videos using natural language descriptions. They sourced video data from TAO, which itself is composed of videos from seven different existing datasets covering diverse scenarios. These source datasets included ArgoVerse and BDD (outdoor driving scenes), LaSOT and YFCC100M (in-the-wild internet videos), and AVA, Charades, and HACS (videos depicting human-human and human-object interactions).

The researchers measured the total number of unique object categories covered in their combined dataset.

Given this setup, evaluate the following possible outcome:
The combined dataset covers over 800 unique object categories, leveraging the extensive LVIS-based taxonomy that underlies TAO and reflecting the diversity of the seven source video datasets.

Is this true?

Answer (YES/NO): YES